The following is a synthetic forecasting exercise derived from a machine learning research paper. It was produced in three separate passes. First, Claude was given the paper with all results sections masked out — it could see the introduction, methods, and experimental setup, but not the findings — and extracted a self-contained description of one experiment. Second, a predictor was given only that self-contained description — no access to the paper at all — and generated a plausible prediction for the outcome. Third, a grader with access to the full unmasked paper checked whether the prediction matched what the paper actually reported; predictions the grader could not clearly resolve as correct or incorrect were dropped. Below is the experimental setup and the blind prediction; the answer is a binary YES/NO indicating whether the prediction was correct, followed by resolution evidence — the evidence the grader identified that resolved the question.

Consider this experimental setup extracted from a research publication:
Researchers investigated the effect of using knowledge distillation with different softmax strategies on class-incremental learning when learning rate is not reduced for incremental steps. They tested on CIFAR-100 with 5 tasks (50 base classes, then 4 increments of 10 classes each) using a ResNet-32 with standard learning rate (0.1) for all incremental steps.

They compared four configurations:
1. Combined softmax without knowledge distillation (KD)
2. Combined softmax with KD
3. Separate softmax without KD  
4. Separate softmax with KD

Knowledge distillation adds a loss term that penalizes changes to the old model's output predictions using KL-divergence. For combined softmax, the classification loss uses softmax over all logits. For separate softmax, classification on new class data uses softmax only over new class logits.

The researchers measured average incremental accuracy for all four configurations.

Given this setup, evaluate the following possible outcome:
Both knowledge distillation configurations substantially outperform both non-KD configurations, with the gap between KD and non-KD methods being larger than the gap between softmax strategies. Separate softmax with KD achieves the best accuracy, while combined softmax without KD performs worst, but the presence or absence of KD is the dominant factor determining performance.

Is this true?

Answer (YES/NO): NO